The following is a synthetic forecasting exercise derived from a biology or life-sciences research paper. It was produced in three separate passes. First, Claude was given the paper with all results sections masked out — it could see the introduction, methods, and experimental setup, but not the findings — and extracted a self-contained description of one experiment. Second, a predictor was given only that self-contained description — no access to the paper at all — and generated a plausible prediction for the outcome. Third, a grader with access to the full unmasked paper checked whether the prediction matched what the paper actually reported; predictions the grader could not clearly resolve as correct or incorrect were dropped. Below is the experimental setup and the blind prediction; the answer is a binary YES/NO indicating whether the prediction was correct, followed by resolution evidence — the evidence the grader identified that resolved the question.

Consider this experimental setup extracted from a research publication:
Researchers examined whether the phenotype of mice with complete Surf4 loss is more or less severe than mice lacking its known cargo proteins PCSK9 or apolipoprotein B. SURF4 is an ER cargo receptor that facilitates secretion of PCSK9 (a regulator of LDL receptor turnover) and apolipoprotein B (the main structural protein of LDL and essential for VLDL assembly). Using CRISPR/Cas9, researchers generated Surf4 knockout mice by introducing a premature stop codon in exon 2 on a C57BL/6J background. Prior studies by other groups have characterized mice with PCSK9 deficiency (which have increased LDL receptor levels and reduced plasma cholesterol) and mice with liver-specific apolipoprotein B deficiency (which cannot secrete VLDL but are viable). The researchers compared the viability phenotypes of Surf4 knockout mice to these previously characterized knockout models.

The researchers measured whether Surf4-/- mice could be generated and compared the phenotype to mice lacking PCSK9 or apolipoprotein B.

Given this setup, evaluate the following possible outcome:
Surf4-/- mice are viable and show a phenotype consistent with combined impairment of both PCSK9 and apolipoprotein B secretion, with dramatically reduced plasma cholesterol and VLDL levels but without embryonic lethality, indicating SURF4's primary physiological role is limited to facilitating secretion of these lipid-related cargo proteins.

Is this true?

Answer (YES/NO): NO